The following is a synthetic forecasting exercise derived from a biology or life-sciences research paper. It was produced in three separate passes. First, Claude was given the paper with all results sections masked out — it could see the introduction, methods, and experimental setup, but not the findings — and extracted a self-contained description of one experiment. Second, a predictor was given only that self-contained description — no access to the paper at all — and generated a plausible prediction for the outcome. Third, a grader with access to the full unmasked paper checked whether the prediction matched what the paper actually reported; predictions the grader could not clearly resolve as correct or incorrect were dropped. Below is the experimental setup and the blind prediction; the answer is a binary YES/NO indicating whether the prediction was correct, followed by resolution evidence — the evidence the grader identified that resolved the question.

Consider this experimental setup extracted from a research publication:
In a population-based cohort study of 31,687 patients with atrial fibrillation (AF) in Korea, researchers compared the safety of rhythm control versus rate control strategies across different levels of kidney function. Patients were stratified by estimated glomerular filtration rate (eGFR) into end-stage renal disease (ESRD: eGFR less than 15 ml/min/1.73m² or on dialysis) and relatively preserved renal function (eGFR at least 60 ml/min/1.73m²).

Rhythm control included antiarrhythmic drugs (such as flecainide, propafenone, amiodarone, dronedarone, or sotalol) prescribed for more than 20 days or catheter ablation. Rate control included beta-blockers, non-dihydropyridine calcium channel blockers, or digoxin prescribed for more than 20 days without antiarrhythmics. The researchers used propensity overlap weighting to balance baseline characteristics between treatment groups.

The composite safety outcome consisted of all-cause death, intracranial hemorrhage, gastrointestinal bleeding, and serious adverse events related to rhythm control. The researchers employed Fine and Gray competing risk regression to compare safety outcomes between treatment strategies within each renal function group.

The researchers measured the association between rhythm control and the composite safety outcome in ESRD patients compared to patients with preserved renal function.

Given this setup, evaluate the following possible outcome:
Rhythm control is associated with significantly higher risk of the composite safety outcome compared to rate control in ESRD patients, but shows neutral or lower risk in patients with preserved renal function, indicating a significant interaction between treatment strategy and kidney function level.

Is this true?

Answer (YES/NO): YES